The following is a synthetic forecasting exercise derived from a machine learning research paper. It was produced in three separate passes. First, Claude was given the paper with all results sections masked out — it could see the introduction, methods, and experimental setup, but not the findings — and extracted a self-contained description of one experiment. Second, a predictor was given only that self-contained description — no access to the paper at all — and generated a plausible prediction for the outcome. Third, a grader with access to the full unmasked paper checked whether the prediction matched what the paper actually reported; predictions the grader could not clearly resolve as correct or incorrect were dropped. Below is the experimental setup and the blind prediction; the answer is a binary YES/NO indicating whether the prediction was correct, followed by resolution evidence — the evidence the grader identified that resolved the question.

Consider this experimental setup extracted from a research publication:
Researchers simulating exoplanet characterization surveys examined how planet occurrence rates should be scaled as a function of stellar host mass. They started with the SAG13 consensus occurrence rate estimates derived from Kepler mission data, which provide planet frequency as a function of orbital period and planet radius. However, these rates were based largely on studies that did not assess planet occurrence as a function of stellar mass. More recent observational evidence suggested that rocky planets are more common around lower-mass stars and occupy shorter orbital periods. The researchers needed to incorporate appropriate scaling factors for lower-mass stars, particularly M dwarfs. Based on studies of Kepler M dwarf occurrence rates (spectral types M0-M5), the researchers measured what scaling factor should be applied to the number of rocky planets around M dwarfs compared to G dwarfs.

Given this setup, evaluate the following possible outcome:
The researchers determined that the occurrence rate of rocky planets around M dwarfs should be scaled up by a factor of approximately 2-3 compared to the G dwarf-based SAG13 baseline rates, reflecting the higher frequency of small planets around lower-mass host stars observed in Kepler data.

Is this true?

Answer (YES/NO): NO